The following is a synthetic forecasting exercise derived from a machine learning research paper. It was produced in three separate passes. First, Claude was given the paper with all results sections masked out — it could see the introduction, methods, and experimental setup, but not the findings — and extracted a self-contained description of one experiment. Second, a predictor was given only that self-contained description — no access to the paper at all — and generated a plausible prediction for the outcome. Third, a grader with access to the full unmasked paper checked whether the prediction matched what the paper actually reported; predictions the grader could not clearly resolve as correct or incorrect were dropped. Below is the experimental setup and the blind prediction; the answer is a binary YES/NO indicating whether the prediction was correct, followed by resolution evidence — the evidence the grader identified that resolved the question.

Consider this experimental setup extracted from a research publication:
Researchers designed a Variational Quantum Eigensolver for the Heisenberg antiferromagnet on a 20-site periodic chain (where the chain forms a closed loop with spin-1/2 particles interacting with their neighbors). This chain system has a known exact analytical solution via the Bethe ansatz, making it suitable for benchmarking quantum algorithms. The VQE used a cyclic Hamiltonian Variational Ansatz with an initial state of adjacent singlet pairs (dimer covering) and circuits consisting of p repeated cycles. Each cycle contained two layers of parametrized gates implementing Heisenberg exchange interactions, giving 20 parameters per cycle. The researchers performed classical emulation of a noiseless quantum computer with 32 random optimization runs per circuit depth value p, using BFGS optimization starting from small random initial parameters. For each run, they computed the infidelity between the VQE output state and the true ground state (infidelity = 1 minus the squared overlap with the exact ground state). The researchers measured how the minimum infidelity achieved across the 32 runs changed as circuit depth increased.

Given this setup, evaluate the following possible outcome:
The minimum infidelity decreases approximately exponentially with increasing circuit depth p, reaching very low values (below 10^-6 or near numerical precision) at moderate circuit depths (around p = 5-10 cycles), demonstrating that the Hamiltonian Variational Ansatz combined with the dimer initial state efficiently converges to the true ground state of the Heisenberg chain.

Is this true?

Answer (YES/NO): NO